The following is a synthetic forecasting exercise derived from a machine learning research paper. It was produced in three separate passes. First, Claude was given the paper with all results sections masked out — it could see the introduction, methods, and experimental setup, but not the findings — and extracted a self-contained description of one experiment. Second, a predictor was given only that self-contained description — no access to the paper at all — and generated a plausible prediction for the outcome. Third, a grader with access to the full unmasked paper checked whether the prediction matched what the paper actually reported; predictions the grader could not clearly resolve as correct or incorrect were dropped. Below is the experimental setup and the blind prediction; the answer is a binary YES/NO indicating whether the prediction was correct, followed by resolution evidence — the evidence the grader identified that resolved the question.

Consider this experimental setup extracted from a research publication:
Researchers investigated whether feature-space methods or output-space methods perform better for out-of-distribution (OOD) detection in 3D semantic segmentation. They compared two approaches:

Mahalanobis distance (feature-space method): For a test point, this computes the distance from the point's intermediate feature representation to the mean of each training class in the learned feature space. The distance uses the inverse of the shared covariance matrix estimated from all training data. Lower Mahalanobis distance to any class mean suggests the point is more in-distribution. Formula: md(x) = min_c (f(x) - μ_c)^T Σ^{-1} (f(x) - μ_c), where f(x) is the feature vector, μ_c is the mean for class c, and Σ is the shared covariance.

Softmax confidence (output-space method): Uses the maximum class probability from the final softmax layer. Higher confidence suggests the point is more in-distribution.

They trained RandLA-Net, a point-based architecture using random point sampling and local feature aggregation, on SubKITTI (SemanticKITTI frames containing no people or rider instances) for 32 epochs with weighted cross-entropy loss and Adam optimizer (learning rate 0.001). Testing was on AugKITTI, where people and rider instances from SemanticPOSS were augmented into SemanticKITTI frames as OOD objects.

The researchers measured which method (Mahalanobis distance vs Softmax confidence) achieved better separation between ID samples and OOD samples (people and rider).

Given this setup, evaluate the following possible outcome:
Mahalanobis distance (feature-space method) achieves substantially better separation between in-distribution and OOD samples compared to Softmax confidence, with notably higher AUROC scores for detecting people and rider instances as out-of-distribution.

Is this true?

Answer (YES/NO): NO